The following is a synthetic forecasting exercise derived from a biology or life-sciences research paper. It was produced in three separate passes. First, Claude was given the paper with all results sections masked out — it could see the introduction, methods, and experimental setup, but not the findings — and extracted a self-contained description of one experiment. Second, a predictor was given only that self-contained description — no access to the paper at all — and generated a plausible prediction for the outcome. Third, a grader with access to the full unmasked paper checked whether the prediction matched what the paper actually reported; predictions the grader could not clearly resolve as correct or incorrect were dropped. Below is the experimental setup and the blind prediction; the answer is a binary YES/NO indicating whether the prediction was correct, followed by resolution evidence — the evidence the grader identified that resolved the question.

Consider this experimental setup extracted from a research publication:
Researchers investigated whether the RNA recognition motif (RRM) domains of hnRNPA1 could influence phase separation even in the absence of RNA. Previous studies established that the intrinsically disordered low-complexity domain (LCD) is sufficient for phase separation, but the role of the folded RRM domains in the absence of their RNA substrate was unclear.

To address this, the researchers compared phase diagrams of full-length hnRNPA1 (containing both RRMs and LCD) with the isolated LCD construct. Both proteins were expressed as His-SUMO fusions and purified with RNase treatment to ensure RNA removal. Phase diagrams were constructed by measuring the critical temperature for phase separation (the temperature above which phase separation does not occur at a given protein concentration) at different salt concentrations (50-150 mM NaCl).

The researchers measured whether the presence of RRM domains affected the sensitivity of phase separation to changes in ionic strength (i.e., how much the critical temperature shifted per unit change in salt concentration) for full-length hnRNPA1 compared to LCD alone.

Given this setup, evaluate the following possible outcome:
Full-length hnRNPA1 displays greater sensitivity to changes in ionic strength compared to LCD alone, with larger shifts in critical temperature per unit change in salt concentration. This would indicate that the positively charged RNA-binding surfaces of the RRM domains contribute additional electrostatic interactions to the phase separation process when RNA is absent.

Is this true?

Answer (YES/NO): NO